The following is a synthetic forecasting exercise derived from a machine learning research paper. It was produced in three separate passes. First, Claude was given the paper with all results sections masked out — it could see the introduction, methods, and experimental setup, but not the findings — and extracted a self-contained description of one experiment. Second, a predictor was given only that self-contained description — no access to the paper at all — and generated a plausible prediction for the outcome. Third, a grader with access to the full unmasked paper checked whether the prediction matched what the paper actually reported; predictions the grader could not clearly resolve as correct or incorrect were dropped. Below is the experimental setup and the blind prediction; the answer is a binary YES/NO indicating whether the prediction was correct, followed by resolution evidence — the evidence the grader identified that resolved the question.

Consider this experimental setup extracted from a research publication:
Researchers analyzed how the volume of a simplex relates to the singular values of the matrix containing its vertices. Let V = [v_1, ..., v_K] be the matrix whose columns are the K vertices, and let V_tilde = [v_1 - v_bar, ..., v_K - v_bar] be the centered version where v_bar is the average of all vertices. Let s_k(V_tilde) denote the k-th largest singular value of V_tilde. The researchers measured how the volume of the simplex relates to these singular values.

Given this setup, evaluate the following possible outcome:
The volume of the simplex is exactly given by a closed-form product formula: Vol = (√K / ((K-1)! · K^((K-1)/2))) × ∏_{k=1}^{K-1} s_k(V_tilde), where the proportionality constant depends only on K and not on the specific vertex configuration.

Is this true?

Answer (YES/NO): NO